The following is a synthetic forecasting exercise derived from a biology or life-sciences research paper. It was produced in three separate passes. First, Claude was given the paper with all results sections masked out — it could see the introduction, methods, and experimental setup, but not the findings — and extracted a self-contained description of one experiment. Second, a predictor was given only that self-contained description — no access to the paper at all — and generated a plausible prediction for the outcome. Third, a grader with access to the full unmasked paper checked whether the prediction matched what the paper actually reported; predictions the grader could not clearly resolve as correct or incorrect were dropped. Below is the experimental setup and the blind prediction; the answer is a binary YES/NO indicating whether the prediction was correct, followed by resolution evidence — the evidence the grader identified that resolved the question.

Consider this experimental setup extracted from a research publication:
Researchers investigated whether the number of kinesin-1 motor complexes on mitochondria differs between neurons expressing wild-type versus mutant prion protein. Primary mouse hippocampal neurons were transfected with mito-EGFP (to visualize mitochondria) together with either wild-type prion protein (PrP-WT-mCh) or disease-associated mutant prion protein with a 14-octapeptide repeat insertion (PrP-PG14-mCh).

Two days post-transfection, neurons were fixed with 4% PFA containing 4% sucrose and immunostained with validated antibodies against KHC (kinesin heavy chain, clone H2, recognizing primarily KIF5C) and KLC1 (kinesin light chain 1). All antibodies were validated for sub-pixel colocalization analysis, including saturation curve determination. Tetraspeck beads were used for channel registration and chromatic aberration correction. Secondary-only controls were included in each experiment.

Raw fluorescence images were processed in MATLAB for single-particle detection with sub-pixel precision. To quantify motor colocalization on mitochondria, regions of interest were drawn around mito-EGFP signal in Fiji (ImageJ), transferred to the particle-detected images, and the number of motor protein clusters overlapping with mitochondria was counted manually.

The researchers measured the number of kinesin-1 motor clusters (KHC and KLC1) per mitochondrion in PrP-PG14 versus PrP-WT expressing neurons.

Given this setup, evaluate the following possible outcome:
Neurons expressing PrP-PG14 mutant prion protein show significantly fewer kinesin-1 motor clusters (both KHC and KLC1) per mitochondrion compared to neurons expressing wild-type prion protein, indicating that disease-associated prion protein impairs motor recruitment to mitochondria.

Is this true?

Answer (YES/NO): YES